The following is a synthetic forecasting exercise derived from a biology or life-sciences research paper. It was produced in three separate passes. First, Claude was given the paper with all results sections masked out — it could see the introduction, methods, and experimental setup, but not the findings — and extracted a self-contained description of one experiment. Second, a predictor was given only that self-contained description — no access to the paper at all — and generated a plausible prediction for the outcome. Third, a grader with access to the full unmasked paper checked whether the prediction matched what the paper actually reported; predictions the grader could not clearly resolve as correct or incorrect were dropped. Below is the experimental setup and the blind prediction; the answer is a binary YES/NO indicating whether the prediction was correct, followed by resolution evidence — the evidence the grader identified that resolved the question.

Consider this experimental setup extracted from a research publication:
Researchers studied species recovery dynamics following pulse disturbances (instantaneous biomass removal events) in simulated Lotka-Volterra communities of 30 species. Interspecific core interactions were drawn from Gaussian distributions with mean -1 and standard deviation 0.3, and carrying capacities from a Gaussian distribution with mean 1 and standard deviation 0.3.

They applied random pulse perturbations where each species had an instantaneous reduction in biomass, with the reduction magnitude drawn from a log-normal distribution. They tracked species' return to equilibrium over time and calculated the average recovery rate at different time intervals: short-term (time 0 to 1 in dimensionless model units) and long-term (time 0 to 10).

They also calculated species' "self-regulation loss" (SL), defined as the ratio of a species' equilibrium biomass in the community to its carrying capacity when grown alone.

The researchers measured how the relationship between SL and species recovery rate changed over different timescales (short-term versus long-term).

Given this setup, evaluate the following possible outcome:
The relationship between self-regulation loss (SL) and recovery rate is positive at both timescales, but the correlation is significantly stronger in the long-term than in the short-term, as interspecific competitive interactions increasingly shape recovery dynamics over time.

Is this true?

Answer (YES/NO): NO